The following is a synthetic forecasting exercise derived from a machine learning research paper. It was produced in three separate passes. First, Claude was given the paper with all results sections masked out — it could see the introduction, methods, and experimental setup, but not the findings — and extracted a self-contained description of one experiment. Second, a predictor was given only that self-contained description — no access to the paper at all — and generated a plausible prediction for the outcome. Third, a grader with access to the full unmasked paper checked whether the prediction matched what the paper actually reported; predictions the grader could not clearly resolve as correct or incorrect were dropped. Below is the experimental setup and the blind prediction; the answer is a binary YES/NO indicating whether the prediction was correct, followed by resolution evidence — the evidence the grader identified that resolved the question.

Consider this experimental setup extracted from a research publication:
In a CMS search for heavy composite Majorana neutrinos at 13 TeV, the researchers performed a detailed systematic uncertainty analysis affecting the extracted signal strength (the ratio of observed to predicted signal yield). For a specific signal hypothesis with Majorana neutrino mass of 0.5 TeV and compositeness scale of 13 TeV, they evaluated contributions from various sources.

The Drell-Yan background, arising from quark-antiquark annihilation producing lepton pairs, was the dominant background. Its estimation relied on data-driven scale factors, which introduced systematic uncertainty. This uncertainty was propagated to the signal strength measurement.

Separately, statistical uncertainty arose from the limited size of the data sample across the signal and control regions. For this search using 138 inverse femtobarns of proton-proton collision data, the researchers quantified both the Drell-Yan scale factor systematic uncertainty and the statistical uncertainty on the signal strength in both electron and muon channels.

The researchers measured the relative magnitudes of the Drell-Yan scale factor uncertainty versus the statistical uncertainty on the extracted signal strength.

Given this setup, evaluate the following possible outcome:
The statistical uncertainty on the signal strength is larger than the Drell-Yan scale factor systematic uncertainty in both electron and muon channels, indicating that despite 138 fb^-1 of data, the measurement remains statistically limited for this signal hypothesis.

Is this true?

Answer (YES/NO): YES